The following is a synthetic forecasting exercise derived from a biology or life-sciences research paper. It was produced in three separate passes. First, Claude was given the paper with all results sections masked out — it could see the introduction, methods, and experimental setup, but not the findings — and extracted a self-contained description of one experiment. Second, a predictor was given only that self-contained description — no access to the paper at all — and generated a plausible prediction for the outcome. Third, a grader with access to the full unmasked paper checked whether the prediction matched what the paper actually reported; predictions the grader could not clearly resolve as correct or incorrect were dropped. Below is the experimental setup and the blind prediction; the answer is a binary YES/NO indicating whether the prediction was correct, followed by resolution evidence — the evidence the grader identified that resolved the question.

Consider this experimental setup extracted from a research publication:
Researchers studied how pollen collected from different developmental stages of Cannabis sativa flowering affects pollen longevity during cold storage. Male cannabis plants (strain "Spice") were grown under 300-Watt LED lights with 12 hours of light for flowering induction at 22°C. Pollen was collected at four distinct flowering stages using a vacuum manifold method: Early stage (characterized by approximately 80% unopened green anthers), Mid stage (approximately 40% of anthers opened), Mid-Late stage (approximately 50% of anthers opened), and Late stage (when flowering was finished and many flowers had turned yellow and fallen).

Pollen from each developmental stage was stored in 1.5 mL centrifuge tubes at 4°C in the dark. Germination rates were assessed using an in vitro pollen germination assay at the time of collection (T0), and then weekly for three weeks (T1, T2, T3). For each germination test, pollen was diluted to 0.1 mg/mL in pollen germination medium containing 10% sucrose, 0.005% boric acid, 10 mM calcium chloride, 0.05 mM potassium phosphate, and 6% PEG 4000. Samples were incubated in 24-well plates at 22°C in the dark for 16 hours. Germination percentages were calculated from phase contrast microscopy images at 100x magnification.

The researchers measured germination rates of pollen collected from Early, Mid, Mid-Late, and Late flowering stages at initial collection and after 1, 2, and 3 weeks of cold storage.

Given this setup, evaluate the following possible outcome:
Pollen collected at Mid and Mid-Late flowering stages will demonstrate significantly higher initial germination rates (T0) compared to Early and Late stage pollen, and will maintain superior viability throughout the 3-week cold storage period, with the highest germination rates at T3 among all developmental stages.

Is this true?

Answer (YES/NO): NO